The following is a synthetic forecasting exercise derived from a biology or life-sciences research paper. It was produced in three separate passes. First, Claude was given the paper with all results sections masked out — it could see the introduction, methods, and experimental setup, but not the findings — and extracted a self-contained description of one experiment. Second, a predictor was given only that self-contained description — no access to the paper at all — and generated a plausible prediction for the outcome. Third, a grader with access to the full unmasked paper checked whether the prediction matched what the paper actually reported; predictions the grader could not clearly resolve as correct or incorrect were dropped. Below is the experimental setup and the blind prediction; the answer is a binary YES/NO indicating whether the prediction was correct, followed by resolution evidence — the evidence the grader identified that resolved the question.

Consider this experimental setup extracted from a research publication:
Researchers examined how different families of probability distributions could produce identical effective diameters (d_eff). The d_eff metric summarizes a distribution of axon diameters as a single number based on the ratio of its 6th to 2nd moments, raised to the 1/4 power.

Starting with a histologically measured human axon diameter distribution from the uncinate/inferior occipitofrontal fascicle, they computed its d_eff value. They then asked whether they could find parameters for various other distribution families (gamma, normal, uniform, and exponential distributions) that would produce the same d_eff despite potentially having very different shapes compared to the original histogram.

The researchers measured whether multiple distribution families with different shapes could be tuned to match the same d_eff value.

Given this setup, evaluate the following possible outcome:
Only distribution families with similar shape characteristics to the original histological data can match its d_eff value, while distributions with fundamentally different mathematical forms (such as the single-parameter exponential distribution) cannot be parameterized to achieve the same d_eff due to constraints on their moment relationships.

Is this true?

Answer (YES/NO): NO